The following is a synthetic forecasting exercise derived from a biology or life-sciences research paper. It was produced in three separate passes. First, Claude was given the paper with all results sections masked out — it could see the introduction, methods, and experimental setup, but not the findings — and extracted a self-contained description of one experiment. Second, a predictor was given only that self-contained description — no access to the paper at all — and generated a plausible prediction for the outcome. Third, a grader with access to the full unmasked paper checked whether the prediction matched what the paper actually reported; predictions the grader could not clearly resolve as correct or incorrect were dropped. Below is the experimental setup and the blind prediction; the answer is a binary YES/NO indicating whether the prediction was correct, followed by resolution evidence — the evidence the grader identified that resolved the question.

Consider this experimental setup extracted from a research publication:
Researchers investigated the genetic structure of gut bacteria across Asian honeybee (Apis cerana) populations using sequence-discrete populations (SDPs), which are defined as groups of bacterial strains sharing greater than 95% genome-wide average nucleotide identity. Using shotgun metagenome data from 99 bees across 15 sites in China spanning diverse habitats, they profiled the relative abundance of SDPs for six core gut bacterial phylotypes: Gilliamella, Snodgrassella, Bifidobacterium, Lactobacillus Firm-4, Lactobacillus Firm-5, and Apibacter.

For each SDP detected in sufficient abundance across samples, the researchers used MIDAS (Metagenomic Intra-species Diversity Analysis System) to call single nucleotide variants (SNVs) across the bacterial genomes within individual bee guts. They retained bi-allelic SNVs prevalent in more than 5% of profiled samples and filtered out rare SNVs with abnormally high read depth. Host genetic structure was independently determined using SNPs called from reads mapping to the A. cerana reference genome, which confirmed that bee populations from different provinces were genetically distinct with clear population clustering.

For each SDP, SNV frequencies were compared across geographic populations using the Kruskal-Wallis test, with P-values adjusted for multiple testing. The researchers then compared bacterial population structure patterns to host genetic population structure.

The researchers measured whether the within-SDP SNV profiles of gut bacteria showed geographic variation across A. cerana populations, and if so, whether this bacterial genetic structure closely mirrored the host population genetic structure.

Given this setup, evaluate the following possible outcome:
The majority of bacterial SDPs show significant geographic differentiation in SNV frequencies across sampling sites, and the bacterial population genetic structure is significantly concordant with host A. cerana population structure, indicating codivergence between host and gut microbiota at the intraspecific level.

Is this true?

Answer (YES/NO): NO